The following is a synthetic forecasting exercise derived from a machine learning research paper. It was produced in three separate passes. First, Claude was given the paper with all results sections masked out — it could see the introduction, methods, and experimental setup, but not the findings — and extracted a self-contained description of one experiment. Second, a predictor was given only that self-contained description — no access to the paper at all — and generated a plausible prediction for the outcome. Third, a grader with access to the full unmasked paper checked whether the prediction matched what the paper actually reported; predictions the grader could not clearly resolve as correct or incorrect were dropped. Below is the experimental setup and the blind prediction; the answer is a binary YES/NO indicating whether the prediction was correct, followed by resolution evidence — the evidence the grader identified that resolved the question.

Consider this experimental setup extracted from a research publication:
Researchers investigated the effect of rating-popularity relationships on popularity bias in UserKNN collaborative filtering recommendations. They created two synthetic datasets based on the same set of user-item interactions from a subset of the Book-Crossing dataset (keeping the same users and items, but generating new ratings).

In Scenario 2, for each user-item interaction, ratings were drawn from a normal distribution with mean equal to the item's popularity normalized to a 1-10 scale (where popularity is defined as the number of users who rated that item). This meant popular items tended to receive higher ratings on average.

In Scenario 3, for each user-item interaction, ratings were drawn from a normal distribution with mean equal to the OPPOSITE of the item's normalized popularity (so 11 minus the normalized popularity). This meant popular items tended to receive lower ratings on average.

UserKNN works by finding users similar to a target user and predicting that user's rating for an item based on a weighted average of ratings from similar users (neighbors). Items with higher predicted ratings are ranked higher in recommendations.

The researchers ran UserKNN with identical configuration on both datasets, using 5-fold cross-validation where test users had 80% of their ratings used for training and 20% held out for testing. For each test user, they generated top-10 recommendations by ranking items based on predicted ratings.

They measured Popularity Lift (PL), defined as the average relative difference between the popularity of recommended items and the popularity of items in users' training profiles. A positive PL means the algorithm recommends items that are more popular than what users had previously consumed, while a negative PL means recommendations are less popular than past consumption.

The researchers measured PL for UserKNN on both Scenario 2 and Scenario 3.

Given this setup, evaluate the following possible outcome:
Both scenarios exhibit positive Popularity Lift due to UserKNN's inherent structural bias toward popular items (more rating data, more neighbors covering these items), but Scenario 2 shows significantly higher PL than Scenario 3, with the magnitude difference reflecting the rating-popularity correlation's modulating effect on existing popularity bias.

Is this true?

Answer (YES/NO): NO